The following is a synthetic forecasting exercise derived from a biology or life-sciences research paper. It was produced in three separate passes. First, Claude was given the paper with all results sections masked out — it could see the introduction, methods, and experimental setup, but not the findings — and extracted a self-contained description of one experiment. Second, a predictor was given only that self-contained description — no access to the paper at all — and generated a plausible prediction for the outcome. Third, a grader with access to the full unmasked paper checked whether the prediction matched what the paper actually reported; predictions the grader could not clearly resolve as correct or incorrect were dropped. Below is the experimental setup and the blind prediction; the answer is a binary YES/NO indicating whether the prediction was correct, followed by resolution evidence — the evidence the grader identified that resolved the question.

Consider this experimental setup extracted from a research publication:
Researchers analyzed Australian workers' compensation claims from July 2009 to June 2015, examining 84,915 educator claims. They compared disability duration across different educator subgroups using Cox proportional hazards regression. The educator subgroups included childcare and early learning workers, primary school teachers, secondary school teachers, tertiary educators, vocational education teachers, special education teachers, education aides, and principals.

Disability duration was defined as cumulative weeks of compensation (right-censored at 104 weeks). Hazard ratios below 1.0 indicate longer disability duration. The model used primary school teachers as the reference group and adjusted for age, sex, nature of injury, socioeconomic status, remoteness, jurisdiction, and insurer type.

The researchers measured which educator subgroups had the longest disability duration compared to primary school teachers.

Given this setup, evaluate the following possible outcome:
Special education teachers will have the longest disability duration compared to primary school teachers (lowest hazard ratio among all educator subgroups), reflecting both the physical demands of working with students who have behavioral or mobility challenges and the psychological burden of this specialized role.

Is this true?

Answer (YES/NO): NO